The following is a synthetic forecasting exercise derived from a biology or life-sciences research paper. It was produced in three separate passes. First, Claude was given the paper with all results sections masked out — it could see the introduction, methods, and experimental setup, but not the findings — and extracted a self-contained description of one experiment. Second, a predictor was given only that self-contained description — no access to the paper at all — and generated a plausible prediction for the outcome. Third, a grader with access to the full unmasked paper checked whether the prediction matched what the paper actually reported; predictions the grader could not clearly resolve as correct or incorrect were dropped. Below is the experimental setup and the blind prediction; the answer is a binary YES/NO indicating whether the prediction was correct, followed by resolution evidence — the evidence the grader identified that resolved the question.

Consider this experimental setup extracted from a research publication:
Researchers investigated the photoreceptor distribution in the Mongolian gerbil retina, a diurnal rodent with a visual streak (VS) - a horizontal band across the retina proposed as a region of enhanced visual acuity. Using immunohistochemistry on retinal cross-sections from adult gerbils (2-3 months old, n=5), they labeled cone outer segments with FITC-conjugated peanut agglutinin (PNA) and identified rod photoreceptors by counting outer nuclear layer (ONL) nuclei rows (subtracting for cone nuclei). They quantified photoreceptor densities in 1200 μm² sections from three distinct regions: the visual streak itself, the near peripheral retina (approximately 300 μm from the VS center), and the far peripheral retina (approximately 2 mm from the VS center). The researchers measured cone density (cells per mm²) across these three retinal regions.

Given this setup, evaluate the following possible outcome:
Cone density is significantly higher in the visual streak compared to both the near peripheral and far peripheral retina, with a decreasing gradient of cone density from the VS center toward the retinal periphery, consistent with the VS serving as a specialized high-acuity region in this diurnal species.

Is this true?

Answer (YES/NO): YES